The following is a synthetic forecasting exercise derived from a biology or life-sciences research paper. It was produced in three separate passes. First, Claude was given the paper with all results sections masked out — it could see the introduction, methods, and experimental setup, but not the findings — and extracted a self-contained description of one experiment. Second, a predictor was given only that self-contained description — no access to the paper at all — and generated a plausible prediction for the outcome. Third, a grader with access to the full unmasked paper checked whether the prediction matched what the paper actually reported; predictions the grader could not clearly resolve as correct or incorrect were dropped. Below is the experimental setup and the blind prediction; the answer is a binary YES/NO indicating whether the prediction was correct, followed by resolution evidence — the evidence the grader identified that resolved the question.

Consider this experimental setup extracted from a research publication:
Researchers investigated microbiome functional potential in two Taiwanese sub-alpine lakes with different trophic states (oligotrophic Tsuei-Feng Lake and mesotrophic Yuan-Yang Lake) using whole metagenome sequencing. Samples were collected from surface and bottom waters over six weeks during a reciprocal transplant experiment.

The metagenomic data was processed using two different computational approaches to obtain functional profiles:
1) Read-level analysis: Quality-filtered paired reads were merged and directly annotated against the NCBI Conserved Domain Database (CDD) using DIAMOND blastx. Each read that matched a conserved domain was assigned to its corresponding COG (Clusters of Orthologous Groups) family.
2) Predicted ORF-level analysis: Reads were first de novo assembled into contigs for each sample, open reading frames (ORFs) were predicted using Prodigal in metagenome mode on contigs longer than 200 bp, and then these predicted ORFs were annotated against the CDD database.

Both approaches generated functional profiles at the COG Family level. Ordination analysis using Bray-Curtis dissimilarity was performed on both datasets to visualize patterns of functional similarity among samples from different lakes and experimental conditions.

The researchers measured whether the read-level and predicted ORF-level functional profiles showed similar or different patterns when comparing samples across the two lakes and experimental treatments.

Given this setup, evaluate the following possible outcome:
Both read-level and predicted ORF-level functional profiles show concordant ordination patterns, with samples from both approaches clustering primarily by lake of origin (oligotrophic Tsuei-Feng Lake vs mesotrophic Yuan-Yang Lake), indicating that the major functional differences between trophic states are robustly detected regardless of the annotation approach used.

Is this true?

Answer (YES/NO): NO